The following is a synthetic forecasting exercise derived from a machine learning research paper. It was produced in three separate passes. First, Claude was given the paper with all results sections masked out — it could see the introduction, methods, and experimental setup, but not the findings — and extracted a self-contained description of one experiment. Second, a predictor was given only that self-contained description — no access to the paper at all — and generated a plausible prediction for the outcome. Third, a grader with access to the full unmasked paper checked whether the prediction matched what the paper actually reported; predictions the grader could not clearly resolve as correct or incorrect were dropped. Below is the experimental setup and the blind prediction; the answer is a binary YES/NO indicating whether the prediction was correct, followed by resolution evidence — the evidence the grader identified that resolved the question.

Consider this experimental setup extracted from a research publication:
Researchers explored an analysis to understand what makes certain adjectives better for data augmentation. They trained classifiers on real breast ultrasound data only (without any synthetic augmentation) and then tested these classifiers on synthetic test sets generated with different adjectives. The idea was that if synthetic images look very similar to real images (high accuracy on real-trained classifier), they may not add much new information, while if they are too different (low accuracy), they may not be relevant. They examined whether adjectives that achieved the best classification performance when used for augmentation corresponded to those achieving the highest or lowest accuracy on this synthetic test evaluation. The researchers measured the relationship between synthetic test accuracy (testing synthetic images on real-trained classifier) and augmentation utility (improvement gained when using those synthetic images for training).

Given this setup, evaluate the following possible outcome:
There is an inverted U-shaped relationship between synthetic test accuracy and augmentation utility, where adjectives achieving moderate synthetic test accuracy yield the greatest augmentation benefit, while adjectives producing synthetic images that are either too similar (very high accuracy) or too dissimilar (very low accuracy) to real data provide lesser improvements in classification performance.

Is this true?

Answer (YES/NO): YES